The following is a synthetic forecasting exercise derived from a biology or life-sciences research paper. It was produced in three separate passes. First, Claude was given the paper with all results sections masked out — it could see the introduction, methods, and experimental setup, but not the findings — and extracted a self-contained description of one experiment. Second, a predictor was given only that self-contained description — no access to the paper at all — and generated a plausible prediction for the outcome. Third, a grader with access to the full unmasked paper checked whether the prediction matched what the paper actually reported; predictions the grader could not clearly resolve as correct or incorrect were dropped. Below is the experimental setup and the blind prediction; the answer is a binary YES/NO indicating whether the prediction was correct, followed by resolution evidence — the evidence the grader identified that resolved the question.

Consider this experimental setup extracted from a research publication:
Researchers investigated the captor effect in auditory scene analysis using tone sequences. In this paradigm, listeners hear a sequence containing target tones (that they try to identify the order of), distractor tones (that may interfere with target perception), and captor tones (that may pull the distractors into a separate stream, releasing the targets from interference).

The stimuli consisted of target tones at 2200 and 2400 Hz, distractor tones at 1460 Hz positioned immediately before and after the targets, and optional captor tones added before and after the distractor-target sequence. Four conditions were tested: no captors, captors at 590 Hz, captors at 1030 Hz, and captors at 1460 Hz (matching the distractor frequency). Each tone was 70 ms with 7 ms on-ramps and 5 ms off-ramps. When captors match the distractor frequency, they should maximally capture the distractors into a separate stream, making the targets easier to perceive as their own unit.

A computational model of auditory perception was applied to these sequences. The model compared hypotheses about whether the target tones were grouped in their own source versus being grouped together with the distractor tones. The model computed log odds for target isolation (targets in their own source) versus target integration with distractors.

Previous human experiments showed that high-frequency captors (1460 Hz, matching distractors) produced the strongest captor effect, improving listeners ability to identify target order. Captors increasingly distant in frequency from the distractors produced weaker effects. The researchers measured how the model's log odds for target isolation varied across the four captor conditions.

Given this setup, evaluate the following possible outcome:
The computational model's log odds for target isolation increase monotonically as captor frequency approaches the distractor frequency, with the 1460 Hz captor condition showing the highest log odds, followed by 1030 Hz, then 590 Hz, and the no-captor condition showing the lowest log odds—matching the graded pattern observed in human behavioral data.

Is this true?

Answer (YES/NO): YES